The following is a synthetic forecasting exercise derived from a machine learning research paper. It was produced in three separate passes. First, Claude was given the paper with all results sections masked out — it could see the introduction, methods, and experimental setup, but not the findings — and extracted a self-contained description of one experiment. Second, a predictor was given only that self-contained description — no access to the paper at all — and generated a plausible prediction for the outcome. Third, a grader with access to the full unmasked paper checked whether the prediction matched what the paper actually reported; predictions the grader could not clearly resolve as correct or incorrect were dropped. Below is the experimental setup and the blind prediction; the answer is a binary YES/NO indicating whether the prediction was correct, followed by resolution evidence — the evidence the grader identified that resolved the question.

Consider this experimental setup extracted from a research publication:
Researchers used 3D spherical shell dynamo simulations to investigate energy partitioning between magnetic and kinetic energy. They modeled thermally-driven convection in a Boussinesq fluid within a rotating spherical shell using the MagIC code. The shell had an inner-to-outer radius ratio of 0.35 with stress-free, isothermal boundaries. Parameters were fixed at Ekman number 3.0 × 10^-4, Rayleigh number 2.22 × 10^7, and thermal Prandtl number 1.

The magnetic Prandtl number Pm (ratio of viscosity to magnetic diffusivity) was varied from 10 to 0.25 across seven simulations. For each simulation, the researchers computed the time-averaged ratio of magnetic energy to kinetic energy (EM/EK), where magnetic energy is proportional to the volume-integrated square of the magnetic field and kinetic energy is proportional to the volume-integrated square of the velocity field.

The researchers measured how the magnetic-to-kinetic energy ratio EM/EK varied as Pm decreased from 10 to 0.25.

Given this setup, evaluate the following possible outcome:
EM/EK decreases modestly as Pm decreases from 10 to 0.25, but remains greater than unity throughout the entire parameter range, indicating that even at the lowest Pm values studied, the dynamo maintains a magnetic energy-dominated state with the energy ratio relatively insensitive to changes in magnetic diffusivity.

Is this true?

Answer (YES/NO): NO